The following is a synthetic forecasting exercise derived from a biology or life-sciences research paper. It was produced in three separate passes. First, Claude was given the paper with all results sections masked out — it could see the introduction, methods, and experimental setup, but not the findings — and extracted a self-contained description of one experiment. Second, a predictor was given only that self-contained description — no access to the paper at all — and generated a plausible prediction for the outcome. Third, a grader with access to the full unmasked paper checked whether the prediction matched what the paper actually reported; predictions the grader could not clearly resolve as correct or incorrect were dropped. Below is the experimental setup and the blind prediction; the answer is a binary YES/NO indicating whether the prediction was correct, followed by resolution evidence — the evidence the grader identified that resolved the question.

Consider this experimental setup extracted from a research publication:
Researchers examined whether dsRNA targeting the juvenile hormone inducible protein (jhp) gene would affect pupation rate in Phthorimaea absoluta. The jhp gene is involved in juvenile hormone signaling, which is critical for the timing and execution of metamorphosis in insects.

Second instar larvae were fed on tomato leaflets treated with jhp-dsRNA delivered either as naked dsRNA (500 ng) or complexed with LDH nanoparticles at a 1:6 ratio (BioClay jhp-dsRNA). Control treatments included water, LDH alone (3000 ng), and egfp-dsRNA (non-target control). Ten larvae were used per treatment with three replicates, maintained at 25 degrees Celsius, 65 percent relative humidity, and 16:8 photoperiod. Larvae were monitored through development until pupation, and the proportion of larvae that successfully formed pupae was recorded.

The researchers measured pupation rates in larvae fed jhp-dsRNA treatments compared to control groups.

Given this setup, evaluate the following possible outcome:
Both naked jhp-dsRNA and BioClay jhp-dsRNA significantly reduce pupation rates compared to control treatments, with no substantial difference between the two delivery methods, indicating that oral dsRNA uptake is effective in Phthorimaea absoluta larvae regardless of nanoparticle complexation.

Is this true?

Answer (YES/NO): NO